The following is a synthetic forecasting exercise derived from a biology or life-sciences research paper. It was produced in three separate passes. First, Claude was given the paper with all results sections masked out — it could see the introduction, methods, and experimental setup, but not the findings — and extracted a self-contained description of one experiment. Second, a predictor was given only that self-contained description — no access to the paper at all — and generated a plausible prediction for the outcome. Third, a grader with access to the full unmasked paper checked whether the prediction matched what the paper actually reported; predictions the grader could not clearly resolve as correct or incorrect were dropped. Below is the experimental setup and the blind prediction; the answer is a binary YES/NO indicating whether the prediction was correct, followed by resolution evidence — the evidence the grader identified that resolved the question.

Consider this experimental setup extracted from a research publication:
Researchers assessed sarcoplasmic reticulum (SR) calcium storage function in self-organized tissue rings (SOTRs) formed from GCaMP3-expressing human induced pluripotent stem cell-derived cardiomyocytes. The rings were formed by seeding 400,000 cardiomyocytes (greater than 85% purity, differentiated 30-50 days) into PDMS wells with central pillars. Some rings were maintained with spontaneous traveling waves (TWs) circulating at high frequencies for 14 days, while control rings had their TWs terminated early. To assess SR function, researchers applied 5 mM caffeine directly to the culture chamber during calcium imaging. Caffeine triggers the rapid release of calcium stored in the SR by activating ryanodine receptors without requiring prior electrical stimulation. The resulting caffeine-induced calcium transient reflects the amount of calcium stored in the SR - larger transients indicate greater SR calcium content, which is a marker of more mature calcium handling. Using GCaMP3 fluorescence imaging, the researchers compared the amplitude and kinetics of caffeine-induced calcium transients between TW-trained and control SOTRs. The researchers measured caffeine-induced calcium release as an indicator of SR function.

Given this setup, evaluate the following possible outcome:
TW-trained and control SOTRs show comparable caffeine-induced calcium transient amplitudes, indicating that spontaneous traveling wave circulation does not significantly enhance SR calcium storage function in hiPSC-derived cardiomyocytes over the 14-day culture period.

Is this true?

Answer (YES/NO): NO